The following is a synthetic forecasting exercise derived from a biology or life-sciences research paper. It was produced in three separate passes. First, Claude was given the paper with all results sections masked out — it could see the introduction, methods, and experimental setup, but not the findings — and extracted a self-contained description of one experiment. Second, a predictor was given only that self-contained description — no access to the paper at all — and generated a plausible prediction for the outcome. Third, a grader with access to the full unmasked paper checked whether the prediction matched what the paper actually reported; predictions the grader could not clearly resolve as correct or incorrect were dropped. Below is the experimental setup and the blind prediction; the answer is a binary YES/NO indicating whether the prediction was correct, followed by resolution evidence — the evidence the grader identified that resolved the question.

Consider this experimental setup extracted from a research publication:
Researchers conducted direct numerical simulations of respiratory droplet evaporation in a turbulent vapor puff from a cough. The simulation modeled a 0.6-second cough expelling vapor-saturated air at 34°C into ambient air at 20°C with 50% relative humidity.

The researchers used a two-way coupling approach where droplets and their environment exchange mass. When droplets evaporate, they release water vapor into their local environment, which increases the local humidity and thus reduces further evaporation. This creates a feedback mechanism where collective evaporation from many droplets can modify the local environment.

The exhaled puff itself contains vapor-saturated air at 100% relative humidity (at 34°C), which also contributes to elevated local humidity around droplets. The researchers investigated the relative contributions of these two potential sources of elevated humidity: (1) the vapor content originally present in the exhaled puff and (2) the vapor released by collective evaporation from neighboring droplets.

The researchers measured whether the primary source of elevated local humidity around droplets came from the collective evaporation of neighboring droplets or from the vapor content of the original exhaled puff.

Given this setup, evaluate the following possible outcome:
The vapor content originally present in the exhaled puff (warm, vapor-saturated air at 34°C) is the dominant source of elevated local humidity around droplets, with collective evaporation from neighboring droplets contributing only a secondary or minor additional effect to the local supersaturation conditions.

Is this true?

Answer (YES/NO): YES